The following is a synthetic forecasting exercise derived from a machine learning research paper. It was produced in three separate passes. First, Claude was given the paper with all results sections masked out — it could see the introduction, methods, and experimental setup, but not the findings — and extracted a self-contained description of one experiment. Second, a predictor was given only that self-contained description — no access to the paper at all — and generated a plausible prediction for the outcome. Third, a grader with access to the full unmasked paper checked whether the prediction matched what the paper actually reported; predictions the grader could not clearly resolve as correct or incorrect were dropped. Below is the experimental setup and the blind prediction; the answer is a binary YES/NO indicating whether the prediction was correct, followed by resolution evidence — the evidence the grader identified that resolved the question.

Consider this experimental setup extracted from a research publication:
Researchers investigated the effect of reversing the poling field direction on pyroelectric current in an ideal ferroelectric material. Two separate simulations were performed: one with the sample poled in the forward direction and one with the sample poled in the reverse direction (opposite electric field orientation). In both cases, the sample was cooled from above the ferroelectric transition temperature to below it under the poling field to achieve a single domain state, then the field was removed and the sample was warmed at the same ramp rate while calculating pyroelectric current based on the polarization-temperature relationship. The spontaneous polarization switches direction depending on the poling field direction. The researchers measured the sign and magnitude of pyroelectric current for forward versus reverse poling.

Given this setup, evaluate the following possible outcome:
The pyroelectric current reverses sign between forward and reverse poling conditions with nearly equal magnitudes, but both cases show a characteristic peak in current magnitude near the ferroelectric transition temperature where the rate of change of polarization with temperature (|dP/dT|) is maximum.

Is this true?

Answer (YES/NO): NO